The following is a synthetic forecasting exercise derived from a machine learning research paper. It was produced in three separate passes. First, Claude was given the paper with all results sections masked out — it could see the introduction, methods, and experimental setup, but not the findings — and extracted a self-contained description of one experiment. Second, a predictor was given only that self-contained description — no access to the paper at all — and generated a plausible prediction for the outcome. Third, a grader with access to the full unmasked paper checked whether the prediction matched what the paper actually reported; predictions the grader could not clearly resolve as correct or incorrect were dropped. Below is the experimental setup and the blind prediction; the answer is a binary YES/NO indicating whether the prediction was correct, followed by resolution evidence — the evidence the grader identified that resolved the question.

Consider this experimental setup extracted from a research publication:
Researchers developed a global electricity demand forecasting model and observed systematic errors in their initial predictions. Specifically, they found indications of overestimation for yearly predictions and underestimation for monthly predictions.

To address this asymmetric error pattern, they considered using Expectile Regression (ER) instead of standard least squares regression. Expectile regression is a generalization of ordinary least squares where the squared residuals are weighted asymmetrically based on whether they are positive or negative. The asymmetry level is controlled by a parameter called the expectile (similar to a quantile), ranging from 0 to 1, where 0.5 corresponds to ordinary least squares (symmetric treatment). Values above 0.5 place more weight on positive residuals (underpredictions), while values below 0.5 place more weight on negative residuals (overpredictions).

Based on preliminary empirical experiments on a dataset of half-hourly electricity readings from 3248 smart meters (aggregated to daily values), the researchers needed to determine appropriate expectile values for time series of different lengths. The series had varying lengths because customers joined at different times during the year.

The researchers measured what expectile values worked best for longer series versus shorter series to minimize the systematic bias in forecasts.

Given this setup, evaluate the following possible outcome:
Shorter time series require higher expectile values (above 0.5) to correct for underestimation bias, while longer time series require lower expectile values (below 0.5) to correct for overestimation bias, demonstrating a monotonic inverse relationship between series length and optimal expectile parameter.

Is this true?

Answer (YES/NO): NO